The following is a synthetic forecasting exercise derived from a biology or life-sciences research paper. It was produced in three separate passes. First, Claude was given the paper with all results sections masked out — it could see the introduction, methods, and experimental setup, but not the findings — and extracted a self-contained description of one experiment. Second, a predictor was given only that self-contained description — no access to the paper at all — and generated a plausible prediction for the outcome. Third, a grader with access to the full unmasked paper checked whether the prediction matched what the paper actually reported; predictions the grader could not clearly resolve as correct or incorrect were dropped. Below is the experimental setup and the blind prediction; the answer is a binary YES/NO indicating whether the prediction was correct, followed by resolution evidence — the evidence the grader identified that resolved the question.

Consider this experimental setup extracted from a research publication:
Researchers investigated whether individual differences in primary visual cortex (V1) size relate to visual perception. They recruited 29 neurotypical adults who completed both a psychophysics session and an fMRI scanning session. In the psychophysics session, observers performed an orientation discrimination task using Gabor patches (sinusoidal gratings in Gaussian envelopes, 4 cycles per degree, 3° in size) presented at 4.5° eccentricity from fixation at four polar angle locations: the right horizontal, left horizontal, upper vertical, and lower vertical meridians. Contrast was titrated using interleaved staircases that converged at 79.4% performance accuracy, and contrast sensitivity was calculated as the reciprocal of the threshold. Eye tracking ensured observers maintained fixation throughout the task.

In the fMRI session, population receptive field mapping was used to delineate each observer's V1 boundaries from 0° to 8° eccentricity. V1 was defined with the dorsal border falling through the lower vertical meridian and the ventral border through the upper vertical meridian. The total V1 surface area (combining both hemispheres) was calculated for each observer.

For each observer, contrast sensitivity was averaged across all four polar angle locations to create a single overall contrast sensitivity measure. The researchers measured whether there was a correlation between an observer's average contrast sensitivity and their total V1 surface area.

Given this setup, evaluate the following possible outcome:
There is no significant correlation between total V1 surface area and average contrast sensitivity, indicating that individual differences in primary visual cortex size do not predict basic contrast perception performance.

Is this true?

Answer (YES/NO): NO